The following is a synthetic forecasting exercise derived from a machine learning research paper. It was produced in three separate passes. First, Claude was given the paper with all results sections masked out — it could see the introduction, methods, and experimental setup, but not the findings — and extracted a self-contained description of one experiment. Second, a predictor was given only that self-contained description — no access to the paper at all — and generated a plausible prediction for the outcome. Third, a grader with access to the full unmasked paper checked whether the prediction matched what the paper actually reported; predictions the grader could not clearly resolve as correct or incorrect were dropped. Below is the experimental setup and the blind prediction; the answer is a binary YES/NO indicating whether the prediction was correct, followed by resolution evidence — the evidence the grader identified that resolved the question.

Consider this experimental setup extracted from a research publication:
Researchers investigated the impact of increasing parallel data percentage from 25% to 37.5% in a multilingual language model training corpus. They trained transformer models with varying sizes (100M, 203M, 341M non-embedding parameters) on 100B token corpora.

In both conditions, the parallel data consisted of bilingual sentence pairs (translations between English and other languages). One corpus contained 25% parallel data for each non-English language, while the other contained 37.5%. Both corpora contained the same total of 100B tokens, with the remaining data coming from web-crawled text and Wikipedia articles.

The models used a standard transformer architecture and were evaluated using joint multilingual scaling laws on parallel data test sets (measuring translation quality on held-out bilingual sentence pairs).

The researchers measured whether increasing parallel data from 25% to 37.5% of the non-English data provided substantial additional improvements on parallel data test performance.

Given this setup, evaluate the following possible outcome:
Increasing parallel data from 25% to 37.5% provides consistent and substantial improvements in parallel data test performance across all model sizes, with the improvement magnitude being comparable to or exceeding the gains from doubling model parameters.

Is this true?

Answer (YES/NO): NO